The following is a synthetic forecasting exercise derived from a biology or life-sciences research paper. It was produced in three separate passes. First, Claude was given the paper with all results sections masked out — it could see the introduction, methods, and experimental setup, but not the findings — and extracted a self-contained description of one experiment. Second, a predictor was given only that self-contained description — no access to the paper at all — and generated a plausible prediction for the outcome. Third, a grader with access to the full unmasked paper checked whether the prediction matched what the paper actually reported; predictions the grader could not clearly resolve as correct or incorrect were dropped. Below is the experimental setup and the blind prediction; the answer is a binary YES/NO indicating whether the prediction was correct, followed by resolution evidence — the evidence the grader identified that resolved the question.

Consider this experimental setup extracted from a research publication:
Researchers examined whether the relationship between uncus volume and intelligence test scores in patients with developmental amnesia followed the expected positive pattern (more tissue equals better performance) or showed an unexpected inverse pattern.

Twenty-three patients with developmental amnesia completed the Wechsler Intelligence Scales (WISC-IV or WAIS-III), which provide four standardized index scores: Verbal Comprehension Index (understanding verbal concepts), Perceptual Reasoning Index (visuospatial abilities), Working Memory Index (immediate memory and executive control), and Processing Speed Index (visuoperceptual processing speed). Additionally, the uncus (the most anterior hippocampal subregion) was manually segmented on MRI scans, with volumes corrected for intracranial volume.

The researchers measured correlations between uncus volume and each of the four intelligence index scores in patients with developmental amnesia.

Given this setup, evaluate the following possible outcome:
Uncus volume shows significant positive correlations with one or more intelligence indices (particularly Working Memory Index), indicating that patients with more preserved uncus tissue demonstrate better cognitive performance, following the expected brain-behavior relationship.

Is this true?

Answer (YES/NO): NO